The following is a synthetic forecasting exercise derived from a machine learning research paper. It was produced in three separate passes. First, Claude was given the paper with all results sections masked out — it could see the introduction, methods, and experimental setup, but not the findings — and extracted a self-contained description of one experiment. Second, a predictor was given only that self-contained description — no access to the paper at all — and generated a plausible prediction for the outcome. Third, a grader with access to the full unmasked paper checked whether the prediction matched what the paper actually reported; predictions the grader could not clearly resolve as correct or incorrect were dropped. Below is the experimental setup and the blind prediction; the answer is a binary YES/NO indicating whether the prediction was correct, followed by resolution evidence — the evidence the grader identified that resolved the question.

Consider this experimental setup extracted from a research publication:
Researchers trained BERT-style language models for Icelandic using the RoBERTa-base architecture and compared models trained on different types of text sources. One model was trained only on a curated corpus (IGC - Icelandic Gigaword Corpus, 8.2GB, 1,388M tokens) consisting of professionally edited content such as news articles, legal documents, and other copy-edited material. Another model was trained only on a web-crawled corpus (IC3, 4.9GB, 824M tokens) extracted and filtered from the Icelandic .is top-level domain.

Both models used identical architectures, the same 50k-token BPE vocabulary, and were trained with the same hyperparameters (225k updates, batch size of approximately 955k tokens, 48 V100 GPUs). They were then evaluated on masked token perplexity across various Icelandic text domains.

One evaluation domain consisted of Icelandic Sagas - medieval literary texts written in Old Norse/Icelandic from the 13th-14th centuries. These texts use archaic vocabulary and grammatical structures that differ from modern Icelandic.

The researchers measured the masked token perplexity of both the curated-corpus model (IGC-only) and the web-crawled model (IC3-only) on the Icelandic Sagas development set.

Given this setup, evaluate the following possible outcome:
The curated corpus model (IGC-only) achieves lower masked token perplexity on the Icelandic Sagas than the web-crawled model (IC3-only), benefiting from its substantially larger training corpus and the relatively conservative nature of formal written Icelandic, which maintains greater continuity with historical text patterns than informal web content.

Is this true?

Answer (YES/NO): NO